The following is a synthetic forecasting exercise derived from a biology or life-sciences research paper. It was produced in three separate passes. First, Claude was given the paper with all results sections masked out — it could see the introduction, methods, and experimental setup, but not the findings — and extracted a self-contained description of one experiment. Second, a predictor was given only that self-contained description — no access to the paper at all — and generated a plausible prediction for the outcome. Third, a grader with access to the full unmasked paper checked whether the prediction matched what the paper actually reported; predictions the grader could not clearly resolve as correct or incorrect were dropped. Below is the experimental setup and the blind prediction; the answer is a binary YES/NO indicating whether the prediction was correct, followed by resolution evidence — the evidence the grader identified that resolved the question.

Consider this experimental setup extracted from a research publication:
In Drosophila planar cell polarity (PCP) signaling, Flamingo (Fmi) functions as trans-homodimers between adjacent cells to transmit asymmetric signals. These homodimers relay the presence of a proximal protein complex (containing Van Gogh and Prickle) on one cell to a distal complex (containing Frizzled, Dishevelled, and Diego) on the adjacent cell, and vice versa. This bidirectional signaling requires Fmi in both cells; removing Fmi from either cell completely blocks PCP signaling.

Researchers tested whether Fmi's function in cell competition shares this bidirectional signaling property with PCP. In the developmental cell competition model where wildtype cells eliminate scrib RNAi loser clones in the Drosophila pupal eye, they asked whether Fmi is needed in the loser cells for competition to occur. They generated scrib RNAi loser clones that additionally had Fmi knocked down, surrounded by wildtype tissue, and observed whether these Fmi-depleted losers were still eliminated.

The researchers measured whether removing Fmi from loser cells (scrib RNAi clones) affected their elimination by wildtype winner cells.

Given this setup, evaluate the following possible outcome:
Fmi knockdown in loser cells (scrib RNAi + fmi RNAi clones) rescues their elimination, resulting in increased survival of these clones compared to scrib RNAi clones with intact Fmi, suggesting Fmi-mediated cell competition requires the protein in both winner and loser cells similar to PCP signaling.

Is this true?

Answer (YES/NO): NO